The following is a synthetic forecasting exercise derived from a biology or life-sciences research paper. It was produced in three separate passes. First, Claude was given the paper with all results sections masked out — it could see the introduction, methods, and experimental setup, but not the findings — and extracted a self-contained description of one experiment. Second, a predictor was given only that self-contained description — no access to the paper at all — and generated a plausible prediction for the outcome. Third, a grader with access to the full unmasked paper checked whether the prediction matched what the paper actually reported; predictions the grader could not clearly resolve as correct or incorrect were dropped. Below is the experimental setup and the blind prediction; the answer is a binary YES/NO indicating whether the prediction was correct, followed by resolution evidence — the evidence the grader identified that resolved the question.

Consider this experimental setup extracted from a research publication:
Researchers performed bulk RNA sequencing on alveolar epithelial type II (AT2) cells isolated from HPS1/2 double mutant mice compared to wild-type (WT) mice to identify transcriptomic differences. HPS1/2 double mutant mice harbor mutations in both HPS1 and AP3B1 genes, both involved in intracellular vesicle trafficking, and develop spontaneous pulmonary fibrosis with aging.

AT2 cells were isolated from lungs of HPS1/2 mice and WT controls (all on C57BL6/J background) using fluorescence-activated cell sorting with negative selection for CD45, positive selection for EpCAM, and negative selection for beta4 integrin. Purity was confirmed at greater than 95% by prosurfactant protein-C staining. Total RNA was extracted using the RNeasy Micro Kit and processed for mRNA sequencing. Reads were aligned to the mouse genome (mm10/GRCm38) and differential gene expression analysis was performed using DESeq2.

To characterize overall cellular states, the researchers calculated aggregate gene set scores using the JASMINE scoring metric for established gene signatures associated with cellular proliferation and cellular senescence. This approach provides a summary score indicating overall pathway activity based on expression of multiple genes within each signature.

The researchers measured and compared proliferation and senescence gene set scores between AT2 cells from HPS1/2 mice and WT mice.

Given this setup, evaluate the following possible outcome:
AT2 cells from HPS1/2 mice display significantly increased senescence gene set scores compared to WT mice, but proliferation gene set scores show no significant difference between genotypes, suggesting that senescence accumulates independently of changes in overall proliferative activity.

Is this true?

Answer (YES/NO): NO